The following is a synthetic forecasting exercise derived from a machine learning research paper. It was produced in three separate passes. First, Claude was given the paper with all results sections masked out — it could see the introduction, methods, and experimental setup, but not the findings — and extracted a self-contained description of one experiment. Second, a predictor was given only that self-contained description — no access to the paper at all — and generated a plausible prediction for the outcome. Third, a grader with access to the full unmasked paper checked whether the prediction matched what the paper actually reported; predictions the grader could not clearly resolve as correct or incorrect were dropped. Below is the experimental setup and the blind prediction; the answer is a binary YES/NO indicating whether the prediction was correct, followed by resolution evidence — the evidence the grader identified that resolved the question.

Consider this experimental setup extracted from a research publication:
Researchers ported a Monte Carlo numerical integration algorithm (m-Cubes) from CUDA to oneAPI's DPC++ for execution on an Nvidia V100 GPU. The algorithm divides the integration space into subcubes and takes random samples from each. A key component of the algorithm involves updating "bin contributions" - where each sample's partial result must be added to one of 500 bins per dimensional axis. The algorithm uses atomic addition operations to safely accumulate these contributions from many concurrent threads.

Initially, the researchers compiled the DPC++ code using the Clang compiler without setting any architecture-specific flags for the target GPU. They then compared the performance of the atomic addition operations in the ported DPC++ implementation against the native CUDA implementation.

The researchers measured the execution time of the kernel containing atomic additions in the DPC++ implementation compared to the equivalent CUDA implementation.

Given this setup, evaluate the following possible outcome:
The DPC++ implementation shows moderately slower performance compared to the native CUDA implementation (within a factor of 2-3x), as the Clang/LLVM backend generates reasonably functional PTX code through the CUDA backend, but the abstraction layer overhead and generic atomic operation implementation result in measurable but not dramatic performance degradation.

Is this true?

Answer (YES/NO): NO